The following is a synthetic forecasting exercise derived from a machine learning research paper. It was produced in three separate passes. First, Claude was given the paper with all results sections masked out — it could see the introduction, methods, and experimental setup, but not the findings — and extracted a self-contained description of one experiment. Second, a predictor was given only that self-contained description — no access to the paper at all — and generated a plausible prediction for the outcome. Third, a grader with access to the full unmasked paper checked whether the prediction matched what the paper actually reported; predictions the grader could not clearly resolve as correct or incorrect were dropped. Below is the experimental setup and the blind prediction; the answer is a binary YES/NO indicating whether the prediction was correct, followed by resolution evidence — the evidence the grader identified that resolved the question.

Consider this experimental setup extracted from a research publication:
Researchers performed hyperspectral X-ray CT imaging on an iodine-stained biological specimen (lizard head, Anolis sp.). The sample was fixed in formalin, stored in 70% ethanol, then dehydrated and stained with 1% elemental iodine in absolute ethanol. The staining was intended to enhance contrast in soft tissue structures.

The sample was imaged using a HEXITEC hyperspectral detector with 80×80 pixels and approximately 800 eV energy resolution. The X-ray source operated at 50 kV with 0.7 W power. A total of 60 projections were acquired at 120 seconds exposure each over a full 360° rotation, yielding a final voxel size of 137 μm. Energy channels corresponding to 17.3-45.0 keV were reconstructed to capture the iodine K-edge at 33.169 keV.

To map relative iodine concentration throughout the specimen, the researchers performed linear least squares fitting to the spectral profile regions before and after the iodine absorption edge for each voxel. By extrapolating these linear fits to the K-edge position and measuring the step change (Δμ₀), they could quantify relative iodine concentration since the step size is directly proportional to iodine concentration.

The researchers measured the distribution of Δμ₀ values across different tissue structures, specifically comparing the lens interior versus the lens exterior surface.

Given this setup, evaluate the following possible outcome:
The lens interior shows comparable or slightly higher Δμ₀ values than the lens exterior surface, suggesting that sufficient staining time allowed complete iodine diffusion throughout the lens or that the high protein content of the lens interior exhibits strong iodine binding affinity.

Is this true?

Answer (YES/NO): YES